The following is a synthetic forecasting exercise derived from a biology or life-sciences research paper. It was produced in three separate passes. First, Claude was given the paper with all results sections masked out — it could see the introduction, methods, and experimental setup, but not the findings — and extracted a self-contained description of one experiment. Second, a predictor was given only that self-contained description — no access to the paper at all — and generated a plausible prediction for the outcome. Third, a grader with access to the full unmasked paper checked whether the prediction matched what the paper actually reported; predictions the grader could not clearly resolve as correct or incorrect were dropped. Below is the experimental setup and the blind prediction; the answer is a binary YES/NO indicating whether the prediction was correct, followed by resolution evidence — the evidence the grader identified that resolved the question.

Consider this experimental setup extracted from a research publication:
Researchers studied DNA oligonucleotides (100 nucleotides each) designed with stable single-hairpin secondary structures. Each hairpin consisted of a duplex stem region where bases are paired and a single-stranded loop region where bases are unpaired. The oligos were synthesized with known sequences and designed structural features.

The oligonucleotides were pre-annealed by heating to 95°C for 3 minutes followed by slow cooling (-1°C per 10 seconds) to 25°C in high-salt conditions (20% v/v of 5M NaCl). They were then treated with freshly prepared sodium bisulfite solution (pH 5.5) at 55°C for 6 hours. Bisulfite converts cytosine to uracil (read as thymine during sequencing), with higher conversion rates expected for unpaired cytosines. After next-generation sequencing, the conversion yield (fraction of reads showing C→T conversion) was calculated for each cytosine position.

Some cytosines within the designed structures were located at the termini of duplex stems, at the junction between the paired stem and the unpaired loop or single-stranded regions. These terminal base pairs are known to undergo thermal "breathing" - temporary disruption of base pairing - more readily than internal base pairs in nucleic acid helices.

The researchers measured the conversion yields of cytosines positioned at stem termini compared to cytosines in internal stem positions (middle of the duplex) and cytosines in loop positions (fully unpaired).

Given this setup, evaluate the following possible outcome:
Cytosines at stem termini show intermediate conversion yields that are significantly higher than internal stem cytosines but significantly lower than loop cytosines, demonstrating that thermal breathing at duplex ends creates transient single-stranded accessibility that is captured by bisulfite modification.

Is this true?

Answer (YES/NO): YES